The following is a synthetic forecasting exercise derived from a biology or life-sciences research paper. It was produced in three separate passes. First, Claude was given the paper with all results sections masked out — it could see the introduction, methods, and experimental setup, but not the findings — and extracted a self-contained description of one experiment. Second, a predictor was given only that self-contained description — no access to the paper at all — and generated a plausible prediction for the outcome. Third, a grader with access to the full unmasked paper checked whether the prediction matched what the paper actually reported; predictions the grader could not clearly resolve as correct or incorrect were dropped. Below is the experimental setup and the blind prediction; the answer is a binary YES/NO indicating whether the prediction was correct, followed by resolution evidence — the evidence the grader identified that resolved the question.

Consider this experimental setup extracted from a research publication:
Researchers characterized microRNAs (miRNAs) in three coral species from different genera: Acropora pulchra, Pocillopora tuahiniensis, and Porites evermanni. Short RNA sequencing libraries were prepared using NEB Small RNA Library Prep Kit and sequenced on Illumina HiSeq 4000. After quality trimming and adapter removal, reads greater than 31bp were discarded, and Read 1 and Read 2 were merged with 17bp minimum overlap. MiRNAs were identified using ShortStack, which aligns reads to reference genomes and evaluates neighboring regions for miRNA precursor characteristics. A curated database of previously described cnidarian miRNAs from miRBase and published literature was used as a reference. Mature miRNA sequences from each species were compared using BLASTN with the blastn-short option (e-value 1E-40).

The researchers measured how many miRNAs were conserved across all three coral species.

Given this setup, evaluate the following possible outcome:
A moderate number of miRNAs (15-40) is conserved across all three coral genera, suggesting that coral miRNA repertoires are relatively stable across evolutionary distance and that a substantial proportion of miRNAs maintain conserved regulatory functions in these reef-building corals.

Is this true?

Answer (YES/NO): NO